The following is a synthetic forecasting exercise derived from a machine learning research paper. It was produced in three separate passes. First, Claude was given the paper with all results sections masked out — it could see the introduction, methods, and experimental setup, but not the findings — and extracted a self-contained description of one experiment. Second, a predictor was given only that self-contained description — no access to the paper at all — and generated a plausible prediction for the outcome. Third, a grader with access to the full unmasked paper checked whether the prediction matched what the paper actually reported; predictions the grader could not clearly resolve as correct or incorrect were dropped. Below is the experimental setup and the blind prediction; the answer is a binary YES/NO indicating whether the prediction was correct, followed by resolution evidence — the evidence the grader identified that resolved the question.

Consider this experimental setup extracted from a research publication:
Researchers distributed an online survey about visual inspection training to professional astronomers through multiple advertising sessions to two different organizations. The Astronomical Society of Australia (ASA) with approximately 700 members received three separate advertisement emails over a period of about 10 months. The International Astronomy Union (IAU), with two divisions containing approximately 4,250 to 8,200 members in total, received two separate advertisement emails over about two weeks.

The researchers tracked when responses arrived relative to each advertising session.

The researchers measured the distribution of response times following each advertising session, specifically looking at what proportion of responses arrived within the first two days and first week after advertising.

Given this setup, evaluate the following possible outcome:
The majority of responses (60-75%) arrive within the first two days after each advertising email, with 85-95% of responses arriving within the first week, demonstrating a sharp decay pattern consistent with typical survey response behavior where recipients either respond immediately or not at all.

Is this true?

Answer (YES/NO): NO